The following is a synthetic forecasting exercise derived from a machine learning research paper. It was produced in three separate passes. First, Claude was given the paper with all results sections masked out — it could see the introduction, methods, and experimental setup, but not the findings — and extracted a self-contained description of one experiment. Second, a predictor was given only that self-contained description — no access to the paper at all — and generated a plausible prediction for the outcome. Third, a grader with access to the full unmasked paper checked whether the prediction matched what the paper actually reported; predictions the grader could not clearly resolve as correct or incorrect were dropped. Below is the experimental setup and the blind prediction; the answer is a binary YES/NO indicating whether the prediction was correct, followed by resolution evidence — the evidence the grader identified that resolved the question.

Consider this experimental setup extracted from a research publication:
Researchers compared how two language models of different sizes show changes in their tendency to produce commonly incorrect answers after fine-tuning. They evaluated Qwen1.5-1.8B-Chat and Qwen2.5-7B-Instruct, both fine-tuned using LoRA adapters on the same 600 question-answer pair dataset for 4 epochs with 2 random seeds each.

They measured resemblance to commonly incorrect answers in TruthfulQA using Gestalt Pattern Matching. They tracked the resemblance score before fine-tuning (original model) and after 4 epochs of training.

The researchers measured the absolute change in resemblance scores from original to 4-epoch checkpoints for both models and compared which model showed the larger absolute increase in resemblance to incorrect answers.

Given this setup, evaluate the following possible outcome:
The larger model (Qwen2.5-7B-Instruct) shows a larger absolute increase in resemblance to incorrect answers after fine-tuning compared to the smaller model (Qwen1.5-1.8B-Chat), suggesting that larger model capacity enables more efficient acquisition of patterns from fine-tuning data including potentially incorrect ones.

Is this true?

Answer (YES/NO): NO